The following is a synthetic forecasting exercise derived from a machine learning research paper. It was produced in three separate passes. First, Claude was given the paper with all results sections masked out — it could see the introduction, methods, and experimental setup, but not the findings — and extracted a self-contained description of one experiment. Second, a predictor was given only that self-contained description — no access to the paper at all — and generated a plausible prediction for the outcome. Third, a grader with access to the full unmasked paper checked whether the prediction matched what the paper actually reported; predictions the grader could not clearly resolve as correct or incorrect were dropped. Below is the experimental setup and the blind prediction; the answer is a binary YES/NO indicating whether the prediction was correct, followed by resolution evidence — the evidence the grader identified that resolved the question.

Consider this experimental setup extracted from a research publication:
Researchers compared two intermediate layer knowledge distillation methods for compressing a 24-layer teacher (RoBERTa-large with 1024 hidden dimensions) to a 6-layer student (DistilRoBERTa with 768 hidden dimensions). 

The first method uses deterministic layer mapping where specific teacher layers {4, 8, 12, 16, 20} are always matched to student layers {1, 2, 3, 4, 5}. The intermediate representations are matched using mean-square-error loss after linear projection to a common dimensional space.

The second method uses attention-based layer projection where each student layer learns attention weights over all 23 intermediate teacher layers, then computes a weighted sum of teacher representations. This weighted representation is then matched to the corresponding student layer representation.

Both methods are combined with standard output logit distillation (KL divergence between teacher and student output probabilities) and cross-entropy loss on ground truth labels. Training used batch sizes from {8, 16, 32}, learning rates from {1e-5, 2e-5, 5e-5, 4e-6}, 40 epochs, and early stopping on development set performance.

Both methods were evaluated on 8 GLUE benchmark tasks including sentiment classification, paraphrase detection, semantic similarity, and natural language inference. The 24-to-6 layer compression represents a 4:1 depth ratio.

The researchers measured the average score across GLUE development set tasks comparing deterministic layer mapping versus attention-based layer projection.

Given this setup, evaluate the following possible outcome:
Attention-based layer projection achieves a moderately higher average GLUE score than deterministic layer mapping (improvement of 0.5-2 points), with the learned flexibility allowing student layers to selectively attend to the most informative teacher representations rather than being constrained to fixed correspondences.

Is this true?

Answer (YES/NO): NO